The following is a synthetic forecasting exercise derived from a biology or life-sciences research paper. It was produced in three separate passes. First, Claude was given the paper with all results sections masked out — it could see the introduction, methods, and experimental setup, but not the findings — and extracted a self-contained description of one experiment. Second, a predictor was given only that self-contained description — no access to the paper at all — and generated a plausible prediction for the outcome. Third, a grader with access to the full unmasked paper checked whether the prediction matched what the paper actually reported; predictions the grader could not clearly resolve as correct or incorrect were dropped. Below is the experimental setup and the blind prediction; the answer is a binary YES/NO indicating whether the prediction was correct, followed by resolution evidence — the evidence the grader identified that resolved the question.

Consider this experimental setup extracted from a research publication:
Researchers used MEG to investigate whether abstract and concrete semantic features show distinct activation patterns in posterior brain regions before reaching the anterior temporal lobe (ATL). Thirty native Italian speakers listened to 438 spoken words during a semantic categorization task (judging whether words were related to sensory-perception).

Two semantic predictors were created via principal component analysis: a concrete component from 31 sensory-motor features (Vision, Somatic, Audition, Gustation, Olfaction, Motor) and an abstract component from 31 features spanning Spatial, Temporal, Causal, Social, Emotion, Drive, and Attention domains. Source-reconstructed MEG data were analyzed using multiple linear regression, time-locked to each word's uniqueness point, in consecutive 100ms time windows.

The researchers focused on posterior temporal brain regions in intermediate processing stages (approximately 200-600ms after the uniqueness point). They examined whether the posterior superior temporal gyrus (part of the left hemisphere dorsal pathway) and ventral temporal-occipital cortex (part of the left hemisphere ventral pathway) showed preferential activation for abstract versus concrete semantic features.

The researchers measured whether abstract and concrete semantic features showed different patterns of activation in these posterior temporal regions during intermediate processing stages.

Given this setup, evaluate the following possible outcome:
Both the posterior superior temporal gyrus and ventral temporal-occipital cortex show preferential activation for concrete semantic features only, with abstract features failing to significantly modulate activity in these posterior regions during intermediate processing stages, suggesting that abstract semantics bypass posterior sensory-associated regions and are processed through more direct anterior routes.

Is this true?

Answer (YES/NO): NO